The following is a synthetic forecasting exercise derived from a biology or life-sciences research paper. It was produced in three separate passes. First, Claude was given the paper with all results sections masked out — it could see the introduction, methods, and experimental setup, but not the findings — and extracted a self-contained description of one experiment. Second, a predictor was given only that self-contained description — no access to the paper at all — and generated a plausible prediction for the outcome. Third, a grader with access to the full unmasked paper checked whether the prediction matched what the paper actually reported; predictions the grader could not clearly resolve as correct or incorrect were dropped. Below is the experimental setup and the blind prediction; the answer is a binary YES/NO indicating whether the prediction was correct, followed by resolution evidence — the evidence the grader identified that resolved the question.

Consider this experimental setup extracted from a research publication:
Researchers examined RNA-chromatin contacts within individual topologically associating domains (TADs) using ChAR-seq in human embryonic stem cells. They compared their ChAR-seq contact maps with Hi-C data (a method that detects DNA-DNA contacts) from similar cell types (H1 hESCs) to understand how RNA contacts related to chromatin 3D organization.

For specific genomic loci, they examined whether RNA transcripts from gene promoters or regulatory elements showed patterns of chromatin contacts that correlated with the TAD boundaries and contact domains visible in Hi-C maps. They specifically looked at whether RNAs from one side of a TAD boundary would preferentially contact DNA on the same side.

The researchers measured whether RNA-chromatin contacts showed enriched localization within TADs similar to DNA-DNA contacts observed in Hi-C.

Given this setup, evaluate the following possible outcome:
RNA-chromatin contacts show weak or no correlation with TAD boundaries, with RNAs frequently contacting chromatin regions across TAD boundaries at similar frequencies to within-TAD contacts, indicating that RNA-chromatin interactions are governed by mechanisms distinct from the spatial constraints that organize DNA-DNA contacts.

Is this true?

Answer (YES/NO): NO